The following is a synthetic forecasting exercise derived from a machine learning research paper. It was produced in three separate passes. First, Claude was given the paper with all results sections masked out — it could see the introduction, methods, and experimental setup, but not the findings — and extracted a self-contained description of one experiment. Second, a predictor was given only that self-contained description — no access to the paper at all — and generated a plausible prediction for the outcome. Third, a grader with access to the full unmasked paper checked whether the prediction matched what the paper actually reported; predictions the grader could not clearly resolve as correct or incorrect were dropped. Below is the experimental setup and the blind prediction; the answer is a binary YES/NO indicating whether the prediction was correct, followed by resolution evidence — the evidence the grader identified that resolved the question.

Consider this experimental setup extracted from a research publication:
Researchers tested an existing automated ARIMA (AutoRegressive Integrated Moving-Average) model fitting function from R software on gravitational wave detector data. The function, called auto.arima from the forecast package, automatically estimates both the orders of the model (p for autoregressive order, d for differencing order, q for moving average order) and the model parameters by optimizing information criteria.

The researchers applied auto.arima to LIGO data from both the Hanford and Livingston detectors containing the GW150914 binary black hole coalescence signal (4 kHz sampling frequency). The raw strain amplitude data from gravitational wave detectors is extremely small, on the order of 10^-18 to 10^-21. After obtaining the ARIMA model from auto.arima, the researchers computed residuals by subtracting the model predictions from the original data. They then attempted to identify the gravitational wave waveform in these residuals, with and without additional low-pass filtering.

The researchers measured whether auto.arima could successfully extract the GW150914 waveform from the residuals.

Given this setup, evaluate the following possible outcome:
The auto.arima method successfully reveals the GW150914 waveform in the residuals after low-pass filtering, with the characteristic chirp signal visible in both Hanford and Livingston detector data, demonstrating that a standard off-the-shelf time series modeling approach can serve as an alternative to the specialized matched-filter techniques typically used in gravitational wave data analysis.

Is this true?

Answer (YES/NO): NO